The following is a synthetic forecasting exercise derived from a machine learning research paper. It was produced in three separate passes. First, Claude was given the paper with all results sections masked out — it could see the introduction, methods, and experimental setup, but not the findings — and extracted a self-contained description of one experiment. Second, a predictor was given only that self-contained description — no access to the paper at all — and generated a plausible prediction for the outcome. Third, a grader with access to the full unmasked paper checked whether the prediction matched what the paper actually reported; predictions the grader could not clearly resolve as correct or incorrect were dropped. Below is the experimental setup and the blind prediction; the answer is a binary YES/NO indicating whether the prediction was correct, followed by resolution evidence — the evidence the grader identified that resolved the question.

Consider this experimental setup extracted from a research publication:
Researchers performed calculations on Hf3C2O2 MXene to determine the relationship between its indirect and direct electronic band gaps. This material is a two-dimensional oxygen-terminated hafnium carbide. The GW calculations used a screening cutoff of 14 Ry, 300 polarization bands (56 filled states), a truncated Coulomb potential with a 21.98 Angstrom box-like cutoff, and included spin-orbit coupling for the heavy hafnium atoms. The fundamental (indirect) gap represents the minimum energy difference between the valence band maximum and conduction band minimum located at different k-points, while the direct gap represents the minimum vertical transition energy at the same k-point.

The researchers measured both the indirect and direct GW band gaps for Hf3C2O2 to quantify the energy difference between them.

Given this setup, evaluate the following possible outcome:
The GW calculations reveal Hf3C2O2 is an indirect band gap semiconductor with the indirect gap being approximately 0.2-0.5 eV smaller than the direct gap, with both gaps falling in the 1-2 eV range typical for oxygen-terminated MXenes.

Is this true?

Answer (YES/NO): YES